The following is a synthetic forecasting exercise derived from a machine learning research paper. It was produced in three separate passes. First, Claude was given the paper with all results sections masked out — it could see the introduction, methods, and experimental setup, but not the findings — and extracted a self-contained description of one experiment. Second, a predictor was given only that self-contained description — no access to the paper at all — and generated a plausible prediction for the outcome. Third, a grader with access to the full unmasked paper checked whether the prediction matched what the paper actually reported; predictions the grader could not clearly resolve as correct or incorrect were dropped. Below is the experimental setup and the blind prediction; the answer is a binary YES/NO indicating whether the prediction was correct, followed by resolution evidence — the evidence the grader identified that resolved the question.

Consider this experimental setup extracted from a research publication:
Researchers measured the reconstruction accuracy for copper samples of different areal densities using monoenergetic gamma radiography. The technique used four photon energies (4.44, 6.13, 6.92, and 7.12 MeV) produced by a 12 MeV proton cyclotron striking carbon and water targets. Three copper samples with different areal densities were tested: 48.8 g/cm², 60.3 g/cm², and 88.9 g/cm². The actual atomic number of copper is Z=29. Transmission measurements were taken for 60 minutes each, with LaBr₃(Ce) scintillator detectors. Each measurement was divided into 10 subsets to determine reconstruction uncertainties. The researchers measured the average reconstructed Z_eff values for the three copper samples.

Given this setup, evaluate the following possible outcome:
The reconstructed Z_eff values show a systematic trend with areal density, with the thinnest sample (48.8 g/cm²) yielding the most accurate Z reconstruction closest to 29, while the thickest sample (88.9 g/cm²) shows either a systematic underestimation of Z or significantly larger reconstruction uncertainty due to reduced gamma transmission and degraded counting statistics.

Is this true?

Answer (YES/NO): YES